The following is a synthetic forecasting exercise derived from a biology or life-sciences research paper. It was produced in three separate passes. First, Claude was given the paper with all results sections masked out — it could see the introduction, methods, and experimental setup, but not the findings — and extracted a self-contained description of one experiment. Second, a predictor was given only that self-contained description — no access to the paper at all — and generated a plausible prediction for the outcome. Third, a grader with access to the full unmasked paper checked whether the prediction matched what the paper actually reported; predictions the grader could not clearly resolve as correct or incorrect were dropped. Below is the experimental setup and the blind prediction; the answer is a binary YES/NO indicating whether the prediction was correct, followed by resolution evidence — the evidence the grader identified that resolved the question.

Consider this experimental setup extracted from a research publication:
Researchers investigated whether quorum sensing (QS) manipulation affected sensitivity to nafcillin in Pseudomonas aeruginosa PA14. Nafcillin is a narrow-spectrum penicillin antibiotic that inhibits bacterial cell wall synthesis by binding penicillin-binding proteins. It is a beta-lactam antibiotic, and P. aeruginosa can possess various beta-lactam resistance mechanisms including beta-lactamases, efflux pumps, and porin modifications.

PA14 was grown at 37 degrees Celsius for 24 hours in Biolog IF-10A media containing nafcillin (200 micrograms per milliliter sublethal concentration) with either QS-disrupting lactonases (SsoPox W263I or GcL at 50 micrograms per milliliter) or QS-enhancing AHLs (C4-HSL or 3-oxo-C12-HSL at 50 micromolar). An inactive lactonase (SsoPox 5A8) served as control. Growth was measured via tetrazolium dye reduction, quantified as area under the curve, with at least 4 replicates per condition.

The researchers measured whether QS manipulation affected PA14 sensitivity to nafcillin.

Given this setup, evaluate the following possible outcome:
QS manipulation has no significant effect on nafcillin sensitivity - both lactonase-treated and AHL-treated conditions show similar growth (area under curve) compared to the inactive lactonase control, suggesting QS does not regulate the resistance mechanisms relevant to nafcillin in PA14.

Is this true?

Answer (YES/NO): NO